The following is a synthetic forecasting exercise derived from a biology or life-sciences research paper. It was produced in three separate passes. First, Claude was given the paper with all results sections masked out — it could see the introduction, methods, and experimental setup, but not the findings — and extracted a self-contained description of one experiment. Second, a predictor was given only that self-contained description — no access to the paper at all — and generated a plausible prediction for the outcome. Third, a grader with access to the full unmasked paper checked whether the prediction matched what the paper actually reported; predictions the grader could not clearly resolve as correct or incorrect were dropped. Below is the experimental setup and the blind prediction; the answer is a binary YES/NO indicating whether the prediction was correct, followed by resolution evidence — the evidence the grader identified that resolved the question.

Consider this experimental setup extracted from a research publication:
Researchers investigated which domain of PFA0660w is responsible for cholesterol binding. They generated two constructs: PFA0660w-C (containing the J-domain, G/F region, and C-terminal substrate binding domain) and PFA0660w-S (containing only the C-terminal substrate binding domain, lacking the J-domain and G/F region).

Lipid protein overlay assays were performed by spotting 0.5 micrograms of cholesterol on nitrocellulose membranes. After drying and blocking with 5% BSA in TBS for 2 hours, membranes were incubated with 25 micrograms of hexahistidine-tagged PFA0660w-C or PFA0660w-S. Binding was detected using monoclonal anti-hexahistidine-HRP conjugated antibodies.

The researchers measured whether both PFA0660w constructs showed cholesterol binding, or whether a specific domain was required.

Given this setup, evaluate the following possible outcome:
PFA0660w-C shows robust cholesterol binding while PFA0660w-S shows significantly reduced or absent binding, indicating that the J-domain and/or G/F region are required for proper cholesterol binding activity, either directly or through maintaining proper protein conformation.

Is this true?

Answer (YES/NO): NO